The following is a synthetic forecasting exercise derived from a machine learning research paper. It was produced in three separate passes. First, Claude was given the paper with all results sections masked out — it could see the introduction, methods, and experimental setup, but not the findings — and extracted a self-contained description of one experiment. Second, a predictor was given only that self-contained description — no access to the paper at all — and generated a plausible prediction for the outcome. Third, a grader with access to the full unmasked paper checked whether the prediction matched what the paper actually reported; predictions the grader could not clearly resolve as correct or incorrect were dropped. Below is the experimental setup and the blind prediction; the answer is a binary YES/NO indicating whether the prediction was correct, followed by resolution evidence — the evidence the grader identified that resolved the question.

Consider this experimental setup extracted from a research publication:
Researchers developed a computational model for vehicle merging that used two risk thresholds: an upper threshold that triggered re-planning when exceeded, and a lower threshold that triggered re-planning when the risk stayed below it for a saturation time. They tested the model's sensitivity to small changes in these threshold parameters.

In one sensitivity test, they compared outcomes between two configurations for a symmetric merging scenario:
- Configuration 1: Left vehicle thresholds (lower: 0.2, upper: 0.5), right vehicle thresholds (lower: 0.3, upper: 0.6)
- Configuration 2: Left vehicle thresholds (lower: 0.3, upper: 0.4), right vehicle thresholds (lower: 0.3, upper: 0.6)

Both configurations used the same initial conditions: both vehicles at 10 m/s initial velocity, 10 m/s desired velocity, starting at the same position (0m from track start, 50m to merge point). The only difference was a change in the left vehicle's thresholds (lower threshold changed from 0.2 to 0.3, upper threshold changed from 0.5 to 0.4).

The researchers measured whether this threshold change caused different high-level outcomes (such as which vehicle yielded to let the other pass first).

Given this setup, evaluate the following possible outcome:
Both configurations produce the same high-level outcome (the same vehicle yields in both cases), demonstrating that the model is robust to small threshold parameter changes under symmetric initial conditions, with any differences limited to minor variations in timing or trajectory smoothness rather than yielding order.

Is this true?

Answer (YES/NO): NO